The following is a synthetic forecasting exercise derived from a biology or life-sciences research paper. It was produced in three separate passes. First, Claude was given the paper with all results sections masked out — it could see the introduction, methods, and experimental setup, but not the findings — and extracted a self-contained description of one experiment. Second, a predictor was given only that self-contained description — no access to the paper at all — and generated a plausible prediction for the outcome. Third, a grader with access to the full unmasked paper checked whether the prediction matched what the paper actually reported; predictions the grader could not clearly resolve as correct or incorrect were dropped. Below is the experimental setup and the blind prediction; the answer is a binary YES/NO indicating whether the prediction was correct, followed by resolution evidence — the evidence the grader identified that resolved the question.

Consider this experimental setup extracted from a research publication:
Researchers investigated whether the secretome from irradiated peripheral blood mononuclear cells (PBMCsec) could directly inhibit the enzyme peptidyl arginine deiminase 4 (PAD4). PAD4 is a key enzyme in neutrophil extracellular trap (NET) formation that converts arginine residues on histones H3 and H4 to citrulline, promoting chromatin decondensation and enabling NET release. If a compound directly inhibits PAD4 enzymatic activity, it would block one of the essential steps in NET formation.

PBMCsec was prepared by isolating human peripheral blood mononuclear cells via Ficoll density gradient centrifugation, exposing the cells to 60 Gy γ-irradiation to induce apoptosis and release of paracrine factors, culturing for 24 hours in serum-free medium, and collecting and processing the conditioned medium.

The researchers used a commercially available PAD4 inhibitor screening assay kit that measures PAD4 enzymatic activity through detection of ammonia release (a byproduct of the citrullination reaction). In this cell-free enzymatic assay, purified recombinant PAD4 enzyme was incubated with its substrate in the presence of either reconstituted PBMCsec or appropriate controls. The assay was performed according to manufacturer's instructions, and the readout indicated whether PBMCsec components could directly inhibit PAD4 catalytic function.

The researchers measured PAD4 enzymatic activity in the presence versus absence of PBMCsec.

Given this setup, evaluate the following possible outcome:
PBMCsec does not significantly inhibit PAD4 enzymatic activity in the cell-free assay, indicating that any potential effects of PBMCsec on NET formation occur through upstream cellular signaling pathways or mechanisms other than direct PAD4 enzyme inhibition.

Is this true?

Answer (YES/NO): NO